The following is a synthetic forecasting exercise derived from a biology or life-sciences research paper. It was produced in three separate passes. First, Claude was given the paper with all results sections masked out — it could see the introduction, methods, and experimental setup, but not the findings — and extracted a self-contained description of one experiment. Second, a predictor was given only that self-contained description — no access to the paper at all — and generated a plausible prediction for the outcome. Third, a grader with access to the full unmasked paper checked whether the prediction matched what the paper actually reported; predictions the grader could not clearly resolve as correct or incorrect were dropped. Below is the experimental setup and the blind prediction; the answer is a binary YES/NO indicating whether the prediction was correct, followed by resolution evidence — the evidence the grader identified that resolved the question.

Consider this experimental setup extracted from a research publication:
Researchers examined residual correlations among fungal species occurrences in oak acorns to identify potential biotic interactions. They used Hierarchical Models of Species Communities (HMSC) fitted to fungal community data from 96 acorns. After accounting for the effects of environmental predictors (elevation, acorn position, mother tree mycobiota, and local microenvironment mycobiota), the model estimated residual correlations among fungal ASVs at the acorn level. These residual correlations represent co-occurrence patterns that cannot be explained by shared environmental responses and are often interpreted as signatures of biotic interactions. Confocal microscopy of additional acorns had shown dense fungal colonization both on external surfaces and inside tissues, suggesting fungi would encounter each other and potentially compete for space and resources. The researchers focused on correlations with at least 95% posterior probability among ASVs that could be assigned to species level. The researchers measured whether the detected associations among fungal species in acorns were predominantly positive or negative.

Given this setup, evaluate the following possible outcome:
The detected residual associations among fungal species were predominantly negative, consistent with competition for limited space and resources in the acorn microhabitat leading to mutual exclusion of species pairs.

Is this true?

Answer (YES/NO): NO